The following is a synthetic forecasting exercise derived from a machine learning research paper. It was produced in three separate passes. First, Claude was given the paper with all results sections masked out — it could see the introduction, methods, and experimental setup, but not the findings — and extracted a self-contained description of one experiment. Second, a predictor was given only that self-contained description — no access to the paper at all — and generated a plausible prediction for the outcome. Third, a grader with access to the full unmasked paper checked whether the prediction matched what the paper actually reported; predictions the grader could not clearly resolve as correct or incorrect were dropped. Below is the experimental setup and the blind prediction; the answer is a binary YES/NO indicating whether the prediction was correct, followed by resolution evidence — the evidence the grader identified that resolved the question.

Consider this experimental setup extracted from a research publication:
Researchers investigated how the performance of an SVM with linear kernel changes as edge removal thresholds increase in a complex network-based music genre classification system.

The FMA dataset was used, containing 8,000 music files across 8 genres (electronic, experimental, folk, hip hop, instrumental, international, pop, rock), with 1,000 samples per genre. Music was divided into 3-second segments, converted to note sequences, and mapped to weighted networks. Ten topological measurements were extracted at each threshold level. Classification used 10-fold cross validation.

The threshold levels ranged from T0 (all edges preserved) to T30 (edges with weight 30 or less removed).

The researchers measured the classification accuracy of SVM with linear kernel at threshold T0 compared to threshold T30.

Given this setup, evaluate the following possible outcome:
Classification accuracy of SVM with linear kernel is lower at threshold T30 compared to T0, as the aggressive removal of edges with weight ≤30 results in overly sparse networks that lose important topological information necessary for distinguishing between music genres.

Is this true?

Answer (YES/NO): NO